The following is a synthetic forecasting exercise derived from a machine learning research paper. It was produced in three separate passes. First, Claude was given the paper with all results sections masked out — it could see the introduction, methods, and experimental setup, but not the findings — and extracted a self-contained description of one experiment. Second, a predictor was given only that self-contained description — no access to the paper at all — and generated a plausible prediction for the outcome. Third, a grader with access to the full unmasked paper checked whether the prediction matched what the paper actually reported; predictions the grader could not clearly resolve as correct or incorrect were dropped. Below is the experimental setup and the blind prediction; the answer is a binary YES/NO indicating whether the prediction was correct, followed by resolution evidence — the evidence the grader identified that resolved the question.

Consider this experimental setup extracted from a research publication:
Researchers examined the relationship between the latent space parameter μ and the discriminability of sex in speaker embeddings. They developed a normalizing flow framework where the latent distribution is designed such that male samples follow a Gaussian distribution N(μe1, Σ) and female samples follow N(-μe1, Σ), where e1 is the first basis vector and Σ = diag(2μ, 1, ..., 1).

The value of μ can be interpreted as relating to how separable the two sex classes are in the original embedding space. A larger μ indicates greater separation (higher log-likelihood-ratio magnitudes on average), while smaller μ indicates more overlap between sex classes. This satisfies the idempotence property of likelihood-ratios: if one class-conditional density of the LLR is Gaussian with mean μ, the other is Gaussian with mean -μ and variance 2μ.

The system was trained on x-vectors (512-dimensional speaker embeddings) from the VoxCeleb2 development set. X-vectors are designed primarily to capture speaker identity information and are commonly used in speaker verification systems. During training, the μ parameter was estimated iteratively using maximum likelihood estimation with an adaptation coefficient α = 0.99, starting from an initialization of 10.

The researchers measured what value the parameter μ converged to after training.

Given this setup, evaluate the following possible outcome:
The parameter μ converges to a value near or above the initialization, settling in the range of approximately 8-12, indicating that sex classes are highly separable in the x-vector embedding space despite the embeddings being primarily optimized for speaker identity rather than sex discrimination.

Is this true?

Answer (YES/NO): YES